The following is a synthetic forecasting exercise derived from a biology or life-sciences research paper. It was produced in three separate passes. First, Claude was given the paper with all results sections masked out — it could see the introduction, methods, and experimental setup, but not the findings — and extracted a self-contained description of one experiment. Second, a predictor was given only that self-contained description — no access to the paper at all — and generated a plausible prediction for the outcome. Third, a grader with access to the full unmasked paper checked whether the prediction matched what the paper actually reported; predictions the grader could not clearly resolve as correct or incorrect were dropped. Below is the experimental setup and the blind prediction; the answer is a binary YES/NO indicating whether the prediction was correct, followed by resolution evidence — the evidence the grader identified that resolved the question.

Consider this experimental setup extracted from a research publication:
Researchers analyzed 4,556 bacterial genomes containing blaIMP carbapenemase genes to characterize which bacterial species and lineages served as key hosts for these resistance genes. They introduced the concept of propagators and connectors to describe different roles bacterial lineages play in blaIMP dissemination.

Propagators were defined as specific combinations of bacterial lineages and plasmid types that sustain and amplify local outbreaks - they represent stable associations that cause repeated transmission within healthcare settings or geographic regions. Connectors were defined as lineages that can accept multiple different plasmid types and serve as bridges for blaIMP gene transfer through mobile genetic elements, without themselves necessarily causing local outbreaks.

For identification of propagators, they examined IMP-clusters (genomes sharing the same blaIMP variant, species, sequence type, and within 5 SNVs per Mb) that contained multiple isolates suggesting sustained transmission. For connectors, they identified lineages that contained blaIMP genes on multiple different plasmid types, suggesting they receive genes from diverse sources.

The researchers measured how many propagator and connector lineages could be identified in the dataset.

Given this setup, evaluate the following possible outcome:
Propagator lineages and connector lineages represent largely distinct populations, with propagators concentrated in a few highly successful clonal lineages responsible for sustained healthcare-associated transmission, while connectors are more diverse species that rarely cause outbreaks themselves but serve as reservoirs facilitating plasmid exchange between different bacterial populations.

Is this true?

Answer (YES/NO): NO